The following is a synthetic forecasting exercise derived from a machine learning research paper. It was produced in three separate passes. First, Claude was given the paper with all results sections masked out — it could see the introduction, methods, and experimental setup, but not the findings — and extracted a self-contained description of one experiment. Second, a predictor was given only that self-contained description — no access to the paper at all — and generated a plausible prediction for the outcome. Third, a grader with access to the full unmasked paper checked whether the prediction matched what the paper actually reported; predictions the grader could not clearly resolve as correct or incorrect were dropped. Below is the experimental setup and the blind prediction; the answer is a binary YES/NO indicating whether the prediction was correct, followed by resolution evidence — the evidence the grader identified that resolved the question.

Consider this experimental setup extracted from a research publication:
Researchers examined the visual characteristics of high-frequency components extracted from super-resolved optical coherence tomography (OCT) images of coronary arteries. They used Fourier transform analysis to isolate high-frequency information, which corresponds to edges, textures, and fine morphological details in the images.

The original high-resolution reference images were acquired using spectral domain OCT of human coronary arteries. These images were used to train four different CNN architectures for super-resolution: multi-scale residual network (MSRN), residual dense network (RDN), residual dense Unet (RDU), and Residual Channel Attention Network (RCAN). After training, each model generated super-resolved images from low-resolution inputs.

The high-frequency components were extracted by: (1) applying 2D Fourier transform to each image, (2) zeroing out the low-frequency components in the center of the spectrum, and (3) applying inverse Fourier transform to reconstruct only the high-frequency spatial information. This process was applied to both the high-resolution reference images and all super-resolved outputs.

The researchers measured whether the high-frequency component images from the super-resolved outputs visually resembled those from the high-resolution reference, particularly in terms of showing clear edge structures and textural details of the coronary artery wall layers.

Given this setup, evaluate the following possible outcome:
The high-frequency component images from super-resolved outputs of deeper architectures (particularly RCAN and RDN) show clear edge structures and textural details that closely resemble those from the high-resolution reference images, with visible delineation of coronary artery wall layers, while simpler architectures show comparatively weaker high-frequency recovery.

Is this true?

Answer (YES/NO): NO